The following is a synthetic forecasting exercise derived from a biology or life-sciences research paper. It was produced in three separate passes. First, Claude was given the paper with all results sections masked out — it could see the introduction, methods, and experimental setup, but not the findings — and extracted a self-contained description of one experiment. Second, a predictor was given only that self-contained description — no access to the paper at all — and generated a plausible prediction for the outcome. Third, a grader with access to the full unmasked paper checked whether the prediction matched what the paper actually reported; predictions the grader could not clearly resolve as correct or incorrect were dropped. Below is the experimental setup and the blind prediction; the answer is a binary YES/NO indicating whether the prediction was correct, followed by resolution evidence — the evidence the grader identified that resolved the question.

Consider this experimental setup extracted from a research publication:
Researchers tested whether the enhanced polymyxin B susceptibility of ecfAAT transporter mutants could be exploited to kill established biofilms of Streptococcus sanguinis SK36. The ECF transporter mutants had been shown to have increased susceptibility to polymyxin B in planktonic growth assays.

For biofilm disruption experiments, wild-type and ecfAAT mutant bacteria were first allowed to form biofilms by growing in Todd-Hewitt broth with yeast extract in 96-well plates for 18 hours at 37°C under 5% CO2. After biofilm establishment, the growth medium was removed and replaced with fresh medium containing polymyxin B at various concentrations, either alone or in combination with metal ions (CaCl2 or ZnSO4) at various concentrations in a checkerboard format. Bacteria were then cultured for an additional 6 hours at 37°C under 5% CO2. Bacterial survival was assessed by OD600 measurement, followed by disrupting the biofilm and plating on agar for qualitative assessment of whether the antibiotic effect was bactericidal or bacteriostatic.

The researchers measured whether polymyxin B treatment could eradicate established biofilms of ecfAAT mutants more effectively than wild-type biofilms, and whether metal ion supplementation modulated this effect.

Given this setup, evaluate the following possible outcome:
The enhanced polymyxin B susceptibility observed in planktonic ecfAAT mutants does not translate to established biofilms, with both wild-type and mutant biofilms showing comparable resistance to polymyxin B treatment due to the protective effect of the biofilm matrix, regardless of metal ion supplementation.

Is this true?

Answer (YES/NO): NO